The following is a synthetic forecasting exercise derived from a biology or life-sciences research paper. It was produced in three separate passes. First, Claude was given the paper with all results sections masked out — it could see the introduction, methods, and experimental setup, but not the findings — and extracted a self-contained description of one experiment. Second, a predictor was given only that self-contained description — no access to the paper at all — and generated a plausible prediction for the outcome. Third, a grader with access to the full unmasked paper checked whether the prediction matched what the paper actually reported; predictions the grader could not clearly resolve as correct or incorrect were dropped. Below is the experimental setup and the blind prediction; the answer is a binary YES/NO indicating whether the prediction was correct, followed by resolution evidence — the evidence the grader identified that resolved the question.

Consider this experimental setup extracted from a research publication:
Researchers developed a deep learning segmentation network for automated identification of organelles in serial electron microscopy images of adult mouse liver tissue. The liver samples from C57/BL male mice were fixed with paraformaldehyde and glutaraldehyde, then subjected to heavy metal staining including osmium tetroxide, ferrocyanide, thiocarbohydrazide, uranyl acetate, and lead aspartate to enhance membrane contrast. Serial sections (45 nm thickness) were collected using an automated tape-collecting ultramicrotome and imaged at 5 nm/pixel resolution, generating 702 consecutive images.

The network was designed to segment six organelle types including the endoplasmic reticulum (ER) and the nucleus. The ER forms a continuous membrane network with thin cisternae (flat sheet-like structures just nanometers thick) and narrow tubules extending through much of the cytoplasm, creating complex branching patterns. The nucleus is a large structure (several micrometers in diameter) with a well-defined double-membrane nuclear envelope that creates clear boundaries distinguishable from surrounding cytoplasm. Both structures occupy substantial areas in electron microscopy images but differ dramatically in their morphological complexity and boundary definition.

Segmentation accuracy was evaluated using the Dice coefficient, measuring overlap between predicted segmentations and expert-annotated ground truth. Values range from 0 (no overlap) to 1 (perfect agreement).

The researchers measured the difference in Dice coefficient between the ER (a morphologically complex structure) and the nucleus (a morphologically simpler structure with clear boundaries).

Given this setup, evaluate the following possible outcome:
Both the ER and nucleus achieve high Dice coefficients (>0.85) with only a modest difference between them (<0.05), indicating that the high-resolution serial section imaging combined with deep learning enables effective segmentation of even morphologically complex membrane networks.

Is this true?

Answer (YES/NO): NO